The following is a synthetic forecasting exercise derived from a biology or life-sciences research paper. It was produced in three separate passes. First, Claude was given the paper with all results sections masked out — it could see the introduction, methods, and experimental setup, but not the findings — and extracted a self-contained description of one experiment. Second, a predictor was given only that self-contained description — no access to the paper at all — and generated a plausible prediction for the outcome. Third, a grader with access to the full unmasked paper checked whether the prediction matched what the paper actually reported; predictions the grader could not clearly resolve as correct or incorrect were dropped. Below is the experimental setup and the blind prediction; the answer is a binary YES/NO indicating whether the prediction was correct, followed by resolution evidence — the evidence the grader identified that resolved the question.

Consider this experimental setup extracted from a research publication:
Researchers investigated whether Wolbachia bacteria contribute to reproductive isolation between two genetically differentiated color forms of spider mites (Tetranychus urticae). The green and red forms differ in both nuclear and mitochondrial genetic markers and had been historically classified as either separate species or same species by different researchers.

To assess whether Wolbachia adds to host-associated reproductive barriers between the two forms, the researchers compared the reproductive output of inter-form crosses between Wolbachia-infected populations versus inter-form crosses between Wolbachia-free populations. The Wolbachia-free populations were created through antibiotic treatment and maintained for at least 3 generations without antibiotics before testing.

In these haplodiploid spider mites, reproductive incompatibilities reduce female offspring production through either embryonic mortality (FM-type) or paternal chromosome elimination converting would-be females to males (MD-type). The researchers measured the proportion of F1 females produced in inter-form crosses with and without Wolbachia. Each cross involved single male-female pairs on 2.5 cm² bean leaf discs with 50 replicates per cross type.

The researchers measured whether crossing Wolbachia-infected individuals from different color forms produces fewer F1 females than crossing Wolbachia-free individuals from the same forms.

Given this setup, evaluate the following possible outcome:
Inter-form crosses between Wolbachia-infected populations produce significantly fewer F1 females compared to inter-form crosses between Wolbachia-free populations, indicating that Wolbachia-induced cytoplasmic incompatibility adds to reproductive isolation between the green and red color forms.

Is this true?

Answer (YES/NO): YES